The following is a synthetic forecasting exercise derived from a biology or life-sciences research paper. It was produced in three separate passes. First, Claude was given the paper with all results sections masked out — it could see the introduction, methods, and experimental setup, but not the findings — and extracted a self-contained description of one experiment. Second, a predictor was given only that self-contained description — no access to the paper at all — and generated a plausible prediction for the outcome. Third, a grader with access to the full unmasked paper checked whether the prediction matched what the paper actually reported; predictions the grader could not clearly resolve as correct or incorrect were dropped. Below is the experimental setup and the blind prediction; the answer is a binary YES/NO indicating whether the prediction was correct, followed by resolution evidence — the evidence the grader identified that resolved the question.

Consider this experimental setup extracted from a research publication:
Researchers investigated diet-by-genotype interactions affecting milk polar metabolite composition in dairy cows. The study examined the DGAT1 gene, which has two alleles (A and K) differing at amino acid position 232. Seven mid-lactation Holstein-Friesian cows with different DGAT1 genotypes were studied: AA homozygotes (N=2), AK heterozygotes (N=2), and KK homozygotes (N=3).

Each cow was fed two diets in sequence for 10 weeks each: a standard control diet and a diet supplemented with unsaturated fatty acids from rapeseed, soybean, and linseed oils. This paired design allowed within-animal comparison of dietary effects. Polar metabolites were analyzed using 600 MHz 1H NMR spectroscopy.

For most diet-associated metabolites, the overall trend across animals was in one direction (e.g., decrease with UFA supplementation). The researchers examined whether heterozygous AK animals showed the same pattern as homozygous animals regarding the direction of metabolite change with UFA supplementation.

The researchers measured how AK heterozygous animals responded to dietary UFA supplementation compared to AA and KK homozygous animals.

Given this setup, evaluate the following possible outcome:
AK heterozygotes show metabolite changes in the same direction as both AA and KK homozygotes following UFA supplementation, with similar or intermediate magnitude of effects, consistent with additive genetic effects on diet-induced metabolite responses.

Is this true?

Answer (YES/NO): NO